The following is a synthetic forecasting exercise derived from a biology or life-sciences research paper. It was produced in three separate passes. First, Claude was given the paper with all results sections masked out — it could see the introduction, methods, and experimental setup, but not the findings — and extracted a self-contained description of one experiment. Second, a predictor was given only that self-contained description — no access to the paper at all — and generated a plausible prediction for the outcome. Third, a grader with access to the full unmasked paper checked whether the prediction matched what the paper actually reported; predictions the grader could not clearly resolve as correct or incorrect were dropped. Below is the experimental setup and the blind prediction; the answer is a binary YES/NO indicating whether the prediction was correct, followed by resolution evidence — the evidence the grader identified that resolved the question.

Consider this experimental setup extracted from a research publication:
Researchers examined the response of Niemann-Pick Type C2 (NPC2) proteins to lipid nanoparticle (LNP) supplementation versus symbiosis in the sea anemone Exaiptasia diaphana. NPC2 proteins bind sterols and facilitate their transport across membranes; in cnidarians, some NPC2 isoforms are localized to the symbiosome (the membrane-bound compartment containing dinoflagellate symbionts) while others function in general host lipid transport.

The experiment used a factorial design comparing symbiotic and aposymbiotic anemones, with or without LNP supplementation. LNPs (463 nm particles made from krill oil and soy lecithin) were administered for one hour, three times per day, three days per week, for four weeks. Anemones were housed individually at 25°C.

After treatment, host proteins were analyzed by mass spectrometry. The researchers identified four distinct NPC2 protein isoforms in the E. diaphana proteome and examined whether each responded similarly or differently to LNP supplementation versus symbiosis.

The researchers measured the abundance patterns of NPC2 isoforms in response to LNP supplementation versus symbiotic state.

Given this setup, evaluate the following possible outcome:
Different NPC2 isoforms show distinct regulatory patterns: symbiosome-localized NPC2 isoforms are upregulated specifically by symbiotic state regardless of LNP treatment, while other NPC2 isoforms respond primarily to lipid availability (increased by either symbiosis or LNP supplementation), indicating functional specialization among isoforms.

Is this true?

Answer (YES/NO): NO